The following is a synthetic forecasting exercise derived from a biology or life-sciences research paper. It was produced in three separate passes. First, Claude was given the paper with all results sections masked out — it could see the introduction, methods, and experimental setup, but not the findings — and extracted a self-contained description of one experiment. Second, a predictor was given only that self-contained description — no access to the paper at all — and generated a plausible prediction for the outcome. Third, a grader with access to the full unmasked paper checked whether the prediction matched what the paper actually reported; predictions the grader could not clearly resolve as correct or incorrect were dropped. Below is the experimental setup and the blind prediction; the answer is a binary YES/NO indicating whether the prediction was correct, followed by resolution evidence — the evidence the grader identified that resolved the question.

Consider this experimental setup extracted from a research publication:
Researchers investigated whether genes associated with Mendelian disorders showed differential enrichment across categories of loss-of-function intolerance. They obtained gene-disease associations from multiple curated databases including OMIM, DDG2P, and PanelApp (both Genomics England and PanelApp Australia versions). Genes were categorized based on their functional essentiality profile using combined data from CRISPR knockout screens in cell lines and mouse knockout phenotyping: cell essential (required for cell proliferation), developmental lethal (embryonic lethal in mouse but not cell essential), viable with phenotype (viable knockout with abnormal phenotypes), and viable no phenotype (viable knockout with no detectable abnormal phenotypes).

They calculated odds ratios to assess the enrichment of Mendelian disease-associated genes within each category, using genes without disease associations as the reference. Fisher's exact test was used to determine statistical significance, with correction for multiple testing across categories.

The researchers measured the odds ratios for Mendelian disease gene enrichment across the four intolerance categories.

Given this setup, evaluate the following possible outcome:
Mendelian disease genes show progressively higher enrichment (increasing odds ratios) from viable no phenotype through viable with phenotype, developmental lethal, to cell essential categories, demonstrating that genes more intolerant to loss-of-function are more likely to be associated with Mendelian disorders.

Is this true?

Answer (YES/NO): NO